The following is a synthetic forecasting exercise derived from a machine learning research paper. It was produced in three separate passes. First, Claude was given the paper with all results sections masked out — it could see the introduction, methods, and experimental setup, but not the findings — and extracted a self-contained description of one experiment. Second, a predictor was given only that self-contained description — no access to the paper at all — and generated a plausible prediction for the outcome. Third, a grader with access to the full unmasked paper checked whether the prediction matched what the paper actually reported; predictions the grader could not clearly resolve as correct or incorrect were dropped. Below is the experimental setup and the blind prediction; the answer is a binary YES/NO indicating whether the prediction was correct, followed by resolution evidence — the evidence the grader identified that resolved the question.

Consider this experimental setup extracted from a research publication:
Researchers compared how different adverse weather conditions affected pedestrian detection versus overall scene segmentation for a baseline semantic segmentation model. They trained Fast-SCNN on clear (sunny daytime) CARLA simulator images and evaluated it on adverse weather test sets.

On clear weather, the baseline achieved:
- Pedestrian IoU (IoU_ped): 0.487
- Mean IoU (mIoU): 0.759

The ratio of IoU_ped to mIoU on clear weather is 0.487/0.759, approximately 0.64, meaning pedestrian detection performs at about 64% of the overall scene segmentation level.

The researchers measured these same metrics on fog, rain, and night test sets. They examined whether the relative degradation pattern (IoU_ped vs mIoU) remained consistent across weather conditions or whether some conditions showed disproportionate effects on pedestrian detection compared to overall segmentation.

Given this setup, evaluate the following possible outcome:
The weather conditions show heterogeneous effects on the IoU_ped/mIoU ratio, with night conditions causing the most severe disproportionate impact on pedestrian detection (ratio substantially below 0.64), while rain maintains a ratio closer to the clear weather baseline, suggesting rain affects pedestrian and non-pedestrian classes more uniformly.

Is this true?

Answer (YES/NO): NO